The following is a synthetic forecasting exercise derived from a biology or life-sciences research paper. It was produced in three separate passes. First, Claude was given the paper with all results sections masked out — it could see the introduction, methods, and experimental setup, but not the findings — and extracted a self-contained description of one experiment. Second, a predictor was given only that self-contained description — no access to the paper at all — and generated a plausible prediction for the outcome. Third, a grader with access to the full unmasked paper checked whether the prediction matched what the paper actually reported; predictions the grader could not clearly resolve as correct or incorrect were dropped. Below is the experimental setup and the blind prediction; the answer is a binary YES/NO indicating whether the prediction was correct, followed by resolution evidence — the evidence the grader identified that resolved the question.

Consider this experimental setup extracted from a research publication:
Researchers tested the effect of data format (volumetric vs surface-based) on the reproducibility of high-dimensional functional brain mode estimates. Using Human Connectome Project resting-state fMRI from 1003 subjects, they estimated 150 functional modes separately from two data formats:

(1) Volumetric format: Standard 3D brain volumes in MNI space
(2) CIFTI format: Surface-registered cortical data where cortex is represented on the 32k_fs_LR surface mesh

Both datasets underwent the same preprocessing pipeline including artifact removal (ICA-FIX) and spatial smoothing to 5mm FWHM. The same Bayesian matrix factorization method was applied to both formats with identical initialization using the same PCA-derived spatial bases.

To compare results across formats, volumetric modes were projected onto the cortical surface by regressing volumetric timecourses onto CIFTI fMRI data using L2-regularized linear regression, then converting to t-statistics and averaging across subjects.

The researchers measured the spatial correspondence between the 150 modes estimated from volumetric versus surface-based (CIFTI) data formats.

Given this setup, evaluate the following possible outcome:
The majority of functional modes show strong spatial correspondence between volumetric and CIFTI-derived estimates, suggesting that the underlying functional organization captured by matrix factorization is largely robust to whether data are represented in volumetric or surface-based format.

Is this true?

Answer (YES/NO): YES